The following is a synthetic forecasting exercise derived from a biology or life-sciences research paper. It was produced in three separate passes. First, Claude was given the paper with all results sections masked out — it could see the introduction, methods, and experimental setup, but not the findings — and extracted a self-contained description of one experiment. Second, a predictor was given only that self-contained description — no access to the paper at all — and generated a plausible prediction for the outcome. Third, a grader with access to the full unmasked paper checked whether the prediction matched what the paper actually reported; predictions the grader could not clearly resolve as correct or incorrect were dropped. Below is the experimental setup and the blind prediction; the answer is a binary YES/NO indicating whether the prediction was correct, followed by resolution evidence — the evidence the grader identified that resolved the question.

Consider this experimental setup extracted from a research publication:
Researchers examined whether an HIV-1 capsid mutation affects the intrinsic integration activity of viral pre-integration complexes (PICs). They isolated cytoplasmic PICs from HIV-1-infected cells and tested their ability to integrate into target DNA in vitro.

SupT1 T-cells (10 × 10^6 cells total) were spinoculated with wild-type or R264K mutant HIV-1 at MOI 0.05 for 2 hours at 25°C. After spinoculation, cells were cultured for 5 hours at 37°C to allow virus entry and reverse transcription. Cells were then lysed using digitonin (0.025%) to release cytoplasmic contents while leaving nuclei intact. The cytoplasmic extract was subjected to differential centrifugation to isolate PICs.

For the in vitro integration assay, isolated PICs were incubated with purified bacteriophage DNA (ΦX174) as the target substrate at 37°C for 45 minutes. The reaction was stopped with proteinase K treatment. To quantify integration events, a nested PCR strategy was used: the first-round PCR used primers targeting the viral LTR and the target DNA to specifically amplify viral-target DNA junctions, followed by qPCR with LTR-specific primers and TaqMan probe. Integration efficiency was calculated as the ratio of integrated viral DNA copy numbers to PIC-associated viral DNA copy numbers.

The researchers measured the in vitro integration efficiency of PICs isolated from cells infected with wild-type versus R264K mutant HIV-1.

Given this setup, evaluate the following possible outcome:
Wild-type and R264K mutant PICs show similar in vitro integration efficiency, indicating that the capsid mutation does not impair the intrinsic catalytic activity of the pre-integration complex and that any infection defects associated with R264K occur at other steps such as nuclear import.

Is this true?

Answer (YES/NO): NO